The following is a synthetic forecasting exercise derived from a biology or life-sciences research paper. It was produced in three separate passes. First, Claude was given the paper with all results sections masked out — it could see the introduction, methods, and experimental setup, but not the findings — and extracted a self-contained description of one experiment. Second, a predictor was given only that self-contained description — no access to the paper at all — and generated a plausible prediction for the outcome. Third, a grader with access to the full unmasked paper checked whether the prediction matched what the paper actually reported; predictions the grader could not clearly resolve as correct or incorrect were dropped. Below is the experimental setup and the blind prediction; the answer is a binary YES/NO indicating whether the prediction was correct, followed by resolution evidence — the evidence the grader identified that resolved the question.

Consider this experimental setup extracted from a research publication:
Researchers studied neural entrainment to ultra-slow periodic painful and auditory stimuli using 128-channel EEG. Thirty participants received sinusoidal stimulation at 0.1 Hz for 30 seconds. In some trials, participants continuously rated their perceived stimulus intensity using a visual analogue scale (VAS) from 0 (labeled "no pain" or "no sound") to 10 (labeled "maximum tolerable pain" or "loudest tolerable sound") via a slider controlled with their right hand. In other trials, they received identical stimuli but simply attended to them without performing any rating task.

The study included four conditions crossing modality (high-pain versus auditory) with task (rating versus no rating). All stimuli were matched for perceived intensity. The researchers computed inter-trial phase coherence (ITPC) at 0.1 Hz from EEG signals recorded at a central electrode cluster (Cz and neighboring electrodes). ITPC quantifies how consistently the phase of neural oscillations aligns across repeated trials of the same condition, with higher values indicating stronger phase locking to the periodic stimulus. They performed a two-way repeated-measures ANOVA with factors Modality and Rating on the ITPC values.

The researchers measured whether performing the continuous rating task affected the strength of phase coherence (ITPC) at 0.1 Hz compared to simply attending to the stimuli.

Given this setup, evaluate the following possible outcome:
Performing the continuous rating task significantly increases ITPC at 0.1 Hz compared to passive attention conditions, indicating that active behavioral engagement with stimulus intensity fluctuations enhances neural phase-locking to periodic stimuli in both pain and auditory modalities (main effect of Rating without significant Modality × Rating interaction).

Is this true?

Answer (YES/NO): NO